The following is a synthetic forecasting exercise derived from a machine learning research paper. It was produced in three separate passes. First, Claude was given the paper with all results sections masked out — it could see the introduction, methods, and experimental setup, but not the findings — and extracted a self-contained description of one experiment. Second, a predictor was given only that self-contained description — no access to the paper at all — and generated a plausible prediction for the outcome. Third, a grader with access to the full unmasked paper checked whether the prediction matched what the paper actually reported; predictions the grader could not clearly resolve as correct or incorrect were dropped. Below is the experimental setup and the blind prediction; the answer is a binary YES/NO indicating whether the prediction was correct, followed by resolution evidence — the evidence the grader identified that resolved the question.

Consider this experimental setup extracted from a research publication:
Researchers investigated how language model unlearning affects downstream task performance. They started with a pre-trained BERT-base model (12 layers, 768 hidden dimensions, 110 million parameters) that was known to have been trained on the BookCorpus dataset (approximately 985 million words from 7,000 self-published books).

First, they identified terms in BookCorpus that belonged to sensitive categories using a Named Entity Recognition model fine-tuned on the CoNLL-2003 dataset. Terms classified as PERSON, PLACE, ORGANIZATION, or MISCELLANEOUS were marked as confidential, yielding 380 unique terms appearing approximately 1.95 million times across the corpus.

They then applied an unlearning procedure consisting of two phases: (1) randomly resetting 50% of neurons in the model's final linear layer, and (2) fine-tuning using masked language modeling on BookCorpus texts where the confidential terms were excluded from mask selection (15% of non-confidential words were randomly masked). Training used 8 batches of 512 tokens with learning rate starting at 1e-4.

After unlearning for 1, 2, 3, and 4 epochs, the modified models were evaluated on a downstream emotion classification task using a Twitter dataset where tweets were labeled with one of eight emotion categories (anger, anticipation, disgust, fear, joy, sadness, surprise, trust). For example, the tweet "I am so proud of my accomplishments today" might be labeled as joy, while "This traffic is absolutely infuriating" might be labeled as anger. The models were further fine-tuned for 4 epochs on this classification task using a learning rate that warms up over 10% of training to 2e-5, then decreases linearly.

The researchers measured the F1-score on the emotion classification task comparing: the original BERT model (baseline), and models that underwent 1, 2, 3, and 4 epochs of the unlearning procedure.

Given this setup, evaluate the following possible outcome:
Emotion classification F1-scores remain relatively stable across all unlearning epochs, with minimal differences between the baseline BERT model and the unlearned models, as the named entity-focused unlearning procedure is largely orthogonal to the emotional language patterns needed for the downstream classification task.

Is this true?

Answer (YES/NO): YES